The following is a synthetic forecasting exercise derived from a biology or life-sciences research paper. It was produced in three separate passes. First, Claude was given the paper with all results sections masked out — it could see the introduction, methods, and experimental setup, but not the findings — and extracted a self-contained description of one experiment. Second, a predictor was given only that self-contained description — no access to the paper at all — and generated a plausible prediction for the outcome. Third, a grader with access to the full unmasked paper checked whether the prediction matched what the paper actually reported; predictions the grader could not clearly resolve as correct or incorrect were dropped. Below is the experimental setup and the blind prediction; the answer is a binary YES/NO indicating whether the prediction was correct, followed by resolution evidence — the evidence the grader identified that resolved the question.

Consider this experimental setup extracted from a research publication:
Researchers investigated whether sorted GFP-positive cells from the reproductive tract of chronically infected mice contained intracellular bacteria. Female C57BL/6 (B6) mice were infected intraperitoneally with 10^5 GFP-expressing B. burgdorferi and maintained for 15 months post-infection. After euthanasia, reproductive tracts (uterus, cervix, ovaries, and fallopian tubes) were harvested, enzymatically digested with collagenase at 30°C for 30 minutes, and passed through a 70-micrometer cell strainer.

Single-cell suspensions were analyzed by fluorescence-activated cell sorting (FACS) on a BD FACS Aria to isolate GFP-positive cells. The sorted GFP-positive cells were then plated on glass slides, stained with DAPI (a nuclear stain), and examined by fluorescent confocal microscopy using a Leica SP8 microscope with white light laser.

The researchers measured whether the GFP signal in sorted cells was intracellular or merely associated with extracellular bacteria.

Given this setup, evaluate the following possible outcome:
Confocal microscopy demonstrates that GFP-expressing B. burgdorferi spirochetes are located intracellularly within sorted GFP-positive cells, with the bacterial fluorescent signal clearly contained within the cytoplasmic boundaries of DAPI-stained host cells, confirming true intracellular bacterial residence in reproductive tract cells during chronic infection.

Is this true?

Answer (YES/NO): YES